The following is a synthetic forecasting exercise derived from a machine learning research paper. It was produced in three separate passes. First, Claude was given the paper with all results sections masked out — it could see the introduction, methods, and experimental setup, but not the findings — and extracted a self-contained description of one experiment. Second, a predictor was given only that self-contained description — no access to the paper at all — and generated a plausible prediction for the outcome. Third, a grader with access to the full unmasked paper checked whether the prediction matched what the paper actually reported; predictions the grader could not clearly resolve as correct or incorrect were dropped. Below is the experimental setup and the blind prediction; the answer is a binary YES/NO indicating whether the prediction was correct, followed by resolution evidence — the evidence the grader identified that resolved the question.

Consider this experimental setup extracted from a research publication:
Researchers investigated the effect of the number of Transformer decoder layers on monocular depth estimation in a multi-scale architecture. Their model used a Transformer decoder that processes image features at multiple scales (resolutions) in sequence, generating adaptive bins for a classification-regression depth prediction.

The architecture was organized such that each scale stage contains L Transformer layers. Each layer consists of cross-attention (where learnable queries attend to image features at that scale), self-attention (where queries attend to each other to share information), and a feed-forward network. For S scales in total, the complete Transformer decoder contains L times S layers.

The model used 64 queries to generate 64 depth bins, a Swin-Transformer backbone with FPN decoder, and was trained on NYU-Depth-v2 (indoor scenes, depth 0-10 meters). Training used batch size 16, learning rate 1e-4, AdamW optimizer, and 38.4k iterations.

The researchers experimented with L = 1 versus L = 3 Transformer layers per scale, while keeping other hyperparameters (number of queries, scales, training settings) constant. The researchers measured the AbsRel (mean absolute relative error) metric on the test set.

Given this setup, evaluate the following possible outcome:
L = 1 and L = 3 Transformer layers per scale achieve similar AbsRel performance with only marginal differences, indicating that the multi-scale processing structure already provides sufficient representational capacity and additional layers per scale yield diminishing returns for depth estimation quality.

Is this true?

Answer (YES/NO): YES